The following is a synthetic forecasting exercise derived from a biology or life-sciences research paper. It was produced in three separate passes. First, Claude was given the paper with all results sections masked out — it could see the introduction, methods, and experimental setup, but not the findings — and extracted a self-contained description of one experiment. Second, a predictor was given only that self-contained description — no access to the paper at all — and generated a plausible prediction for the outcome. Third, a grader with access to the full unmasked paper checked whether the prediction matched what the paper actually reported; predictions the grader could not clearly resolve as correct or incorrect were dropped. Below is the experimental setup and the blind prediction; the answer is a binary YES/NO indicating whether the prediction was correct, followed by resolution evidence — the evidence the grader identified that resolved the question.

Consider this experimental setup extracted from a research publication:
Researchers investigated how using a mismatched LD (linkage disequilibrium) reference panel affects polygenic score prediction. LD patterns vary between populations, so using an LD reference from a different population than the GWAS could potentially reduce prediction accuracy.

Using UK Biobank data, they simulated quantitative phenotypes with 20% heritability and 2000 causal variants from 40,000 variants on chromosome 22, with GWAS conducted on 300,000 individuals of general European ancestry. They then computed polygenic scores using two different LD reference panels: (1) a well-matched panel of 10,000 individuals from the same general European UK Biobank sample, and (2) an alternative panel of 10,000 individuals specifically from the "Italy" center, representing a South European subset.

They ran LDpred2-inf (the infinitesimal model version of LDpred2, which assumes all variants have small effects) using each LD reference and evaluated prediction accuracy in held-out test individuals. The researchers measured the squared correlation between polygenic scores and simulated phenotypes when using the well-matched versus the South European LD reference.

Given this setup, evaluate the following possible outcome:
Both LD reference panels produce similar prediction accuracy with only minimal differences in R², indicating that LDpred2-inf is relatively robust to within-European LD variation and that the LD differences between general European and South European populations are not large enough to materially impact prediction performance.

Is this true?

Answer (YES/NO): YES